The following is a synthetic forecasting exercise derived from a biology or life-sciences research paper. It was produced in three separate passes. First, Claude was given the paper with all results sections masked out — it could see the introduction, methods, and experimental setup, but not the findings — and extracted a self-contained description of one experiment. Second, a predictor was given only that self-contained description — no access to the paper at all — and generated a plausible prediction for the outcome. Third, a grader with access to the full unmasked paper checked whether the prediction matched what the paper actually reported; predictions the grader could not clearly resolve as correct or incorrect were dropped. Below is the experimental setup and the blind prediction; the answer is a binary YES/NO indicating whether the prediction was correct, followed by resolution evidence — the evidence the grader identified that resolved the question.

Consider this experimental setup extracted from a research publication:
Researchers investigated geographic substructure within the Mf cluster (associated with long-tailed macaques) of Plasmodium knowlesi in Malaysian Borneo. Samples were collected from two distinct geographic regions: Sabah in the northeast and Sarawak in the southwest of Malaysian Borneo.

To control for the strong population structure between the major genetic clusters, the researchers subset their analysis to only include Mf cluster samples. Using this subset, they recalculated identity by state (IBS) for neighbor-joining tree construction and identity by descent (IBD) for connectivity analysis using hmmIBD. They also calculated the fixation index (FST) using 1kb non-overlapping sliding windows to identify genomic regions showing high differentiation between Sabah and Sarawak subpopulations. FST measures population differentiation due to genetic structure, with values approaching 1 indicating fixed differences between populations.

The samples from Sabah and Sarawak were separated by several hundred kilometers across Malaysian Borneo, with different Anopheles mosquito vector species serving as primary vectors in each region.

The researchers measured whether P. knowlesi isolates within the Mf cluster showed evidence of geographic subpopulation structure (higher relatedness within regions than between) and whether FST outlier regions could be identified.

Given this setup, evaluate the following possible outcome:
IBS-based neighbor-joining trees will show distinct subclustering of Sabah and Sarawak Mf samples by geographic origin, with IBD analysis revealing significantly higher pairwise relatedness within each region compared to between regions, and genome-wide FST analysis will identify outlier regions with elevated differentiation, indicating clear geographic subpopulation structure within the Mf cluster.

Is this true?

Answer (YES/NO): YES